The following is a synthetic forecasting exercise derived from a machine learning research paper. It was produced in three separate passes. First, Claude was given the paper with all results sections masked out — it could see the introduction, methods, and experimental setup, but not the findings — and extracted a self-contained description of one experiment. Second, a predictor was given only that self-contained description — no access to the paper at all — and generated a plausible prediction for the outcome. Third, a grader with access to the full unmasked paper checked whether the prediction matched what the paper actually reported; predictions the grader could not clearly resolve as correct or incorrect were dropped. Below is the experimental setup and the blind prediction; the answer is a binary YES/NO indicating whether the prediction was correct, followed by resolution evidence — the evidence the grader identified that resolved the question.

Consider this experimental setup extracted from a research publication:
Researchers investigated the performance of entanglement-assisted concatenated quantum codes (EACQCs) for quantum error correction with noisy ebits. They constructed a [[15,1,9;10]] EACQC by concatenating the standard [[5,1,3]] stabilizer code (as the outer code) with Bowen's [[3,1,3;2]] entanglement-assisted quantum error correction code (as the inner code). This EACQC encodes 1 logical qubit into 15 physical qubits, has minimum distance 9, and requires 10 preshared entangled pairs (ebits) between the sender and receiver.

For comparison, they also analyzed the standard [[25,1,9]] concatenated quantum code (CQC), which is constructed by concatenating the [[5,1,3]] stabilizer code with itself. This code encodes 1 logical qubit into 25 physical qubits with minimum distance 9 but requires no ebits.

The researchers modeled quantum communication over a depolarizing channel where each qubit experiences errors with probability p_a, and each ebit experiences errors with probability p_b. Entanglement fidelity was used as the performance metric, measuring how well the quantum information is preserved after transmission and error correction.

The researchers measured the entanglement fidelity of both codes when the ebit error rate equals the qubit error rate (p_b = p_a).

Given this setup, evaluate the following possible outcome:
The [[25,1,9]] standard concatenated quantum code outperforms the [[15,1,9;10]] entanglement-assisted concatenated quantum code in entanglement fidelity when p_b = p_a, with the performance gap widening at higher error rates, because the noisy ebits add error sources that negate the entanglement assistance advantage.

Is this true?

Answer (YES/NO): NO